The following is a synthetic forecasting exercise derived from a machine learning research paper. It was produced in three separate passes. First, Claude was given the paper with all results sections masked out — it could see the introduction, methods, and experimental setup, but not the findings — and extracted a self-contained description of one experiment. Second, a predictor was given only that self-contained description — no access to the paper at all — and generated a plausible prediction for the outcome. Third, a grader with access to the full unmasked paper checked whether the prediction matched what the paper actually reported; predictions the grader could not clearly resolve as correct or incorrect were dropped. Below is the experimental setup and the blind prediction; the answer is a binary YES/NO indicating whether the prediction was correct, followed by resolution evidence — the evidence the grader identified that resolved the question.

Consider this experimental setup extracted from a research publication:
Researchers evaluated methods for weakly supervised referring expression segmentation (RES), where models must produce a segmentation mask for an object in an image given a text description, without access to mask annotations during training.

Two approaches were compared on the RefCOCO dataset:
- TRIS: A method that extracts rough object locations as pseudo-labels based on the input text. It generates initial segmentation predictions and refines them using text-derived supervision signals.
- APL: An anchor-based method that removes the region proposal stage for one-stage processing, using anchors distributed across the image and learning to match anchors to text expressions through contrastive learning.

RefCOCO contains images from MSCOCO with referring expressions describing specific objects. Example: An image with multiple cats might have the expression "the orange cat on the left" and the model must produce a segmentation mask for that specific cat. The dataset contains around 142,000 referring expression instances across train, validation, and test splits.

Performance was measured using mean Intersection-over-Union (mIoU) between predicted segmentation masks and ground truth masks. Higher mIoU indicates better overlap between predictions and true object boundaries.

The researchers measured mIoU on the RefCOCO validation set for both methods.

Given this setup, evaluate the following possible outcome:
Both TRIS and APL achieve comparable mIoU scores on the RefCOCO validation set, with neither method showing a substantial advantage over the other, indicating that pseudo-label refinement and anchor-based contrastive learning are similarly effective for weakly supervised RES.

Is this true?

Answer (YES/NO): NO